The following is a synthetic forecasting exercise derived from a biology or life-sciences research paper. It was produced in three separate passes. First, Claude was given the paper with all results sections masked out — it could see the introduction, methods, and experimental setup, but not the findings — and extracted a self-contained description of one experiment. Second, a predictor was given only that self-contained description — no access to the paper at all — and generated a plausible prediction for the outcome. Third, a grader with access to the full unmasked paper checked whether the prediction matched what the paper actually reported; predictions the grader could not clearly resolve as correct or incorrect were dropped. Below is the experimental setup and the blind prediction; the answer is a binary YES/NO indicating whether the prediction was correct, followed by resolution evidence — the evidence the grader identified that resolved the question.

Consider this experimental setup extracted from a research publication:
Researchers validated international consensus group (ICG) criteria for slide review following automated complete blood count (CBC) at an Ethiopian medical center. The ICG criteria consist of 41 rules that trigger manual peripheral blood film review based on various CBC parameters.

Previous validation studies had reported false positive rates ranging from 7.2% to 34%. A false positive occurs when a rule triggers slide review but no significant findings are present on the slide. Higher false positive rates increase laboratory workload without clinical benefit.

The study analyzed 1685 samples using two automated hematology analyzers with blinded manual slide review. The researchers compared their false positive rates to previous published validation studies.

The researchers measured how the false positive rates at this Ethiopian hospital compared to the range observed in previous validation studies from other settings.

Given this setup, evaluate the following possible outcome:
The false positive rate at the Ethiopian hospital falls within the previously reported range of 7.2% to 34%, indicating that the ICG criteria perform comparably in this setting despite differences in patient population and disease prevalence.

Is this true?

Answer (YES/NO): NO